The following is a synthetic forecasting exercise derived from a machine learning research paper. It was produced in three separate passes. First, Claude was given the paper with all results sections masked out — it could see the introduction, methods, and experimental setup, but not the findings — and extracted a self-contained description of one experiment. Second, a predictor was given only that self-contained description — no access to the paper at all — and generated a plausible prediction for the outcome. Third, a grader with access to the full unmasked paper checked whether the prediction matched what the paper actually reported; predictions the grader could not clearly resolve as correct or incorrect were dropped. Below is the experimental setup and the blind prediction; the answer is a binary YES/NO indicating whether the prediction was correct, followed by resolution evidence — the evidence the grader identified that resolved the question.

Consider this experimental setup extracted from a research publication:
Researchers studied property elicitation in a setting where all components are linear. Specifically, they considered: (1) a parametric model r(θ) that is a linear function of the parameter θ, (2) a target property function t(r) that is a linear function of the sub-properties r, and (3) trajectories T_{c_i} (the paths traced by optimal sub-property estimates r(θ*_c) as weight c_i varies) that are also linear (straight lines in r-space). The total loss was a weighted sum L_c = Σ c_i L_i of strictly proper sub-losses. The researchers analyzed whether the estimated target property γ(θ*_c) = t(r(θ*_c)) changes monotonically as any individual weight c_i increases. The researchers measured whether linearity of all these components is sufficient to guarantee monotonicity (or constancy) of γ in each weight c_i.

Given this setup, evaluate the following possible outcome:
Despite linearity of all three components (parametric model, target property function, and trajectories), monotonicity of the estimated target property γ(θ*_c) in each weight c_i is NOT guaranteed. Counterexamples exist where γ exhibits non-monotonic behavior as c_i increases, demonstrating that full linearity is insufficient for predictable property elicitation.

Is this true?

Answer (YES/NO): NO